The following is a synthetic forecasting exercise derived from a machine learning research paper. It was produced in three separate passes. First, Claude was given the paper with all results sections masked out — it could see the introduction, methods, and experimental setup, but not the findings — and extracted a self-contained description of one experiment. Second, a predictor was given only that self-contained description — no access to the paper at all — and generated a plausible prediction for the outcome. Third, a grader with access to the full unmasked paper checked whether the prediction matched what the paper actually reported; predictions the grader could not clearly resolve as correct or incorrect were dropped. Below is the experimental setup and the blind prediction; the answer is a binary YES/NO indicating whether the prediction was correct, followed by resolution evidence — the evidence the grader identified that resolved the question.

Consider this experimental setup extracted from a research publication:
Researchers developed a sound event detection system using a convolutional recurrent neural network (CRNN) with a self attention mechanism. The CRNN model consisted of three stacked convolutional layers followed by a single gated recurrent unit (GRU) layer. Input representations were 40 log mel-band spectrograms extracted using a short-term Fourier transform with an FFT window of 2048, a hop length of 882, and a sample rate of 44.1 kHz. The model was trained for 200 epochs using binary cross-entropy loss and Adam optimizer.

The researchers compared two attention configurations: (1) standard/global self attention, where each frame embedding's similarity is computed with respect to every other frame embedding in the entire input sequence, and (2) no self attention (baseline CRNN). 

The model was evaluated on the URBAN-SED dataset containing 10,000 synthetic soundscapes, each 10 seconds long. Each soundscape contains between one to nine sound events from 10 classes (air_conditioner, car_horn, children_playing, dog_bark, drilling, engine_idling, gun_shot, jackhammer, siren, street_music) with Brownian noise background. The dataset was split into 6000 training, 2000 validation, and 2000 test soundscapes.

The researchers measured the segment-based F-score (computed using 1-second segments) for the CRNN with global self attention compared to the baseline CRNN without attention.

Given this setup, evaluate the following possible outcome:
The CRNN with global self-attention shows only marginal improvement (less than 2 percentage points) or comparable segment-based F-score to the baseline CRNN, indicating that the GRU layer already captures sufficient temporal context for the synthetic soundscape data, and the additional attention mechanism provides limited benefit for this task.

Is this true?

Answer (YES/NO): NO